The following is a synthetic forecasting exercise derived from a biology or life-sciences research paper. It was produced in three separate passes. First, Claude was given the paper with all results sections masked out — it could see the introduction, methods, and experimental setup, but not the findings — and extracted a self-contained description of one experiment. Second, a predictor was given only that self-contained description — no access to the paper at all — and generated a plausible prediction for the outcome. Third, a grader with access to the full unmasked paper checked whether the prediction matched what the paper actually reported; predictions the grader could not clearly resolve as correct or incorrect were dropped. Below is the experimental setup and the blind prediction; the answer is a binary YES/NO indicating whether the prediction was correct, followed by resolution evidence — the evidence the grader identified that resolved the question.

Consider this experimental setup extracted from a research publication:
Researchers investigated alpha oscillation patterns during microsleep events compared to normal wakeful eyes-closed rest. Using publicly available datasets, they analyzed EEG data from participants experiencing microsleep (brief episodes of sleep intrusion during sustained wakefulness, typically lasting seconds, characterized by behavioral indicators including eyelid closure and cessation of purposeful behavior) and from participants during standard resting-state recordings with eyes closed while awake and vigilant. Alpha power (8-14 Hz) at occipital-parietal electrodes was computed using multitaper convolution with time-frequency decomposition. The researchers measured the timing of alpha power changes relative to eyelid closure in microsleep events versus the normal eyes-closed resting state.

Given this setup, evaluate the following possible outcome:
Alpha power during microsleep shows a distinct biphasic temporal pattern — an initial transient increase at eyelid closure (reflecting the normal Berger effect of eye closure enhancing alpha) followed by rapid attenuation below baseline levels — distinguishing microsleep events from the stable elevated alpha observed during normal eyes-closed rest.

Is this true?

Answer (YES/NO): NO